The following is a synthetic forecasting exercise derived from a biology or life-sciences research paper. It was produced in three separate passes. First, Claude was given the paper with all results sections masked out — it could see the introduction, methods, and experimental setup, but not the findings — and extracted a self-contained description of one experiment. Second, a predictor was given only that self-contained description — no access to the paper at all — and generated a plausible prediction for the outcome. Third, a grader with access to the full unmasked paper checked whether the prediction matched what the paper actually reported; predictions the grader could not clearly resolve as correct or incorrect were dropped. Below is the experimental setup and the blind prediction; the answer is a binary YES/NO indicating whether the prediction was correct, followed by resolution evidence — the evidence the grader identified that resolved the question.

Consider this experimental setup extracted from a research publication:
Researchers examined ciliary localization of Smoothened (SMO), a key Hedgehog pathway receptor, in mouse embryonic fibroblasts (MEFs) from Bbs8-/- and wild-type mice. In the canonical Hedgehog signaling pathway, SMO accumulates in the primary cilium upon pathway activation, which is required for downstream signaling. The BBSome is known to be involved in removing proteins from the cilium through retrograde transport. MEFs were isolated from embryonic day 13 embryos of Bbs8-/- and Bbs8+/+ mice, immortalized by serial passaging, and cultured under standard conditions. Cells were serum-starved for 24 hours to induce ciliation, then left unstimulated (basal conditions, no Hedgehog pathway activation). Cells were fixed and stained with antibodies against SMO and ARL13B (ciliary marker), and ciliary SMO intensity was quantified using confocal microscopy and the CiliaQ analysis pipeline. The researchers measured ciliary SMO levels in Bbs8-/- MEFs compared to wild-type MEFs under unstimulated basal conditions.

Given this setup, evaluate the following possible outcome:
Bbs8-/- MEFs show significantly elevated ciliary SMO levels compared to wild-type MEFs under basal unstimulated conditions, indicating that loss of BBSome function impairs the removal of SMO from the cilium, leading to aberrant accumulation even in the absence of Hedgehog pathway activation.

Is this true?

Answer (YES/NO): YES